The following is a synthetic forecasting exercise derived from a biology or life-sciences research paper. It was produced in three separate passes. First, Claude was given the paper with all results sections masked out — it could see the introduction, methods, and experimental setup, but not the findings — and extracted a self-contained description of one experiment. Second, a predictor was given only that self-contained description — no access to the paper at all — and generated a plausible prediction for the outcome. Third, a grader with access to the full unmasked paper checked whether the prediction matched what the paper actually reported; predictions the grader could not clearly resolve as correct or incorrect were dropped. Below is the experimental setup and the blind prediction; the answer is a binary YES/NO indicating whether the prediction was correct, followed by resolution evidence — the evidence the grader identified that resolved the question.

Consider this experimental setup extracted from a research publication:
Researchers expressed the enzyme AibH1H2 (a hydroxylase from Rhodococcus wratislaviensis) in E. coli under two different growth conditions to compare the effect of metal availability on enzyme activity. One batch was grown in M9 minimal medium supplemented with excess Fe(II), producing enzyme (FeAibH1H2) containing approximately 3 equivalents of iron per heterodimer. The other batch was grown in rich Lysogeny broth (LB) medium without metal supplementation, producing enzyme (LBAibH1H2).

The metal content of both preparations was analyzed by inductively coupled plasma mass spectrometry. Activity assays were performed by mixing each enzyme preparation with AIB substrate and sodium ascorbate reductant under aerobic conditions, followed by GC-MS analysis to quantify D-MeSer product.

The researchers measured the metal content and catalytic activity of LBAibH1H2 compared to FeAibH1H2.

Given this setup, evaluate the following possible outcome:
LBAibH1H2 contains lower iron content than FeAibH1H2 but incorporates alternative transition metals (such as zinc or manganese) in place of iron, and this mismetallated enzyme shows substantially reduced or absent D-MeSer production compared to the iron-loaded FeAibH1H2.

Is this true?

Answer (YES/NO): NO